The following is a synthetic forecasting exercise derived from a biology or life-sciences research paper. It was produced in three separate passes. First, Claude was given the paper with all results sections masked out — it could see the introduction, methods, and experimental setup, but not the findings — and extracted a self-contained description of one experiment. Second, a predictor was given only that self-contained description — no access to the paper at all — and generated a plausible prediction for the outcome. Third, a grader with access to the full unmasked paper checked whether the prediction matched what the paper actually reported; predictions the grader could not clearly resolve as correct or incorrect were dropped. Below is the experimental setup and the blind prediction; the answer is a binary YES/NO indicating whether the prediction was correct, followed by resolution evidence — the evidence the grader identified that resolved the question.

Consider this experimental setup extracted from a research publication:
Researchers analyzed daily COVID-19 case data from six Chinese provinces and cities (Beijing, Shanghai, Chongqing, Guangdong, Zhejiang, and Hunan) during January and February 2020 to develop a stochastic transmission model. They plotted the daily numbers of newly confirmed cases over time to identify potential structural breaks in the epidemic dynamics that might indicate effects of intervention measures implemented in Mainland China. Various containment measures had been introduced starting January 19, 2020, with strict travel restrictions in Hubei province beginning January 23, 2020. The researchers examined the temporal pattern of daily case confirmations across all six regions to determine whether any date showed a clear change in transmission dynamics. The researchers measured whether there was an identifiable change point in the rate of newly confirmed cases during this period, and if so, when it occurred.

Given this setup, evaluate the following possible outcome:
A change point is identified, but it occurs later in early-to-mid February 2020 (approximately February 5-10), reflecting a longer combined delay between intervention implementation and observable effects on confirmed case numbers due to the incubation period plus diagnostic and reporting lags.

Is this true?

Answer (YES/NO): NO